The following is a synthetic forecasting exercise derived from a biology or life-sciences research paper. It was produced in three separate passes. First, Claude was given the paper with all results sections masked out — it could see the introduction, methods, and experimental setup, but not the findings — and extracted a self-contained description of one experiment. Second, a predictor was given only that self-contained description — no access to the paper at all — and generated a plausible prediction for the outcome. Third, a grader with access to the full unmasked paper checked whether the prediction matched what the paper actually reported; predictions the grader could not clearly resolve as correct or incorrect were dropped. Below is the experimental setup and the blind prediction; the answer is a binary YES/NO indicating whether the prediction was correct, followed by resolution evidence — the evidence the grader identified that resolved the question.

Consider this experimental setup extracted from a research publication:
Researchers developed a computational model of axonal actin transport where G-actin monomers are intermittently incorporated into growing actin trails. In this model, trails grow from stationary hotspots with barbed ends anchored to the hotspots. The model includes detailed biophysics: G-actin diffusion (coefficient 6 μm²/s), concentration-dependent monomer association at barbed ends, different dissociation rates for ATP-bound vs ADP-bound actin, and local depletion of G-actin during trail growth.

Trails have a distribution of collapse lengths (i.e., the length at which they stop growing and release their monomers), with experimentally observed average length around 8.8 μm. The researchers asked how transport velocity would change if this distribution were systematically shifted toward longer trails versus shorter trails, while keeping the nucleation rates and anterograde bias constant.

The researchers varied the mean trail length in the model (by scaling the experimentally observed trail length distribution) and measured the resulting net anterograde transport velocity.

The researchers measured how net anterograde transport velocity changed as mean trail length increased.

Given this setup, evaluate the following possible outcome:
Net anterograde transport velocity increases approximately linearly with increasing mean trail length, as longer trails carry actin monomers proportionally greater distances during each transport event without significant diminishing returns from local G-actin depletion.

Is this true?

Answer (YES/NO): NO